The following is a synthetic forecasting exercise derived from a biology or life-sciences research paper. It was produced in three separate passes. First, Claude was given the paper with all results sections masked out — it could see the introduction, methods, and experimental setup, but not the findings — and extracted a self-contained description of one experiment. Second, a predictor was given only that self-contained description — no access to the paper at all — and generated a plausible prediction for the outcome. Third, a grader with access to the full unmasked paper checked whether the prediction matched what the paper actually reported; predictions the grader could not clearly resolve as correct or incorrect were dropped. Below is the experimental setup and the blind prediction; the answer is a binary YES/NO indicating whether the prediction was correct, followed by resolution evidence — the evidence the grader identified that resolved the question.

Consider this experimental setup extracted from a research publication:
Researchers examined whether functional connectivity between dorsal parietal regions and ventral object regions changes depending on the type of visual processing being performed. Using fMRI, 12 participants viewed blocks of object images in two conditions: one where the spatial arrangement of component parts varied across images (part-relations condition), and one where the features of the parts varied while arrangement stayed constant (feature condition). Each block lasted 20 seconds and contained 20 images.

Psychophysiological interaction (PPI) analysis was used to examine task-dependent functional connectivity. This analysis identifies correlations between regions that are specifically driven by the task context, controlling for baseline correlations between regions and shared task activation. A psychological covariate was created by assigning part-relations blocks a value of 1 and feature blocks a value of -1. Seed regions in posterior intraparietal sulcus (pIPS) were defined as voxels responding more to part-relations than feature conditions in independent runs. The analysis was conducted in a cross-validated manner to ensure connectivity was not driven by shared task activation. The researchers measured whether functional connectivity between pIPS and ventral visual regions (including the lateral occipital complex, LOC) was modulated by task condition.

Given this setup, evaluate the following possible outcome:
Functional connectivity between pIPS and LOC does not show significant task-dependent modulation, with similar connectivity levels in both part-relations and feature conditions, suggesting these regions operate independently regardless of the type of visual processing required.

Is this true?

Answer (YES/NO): NO